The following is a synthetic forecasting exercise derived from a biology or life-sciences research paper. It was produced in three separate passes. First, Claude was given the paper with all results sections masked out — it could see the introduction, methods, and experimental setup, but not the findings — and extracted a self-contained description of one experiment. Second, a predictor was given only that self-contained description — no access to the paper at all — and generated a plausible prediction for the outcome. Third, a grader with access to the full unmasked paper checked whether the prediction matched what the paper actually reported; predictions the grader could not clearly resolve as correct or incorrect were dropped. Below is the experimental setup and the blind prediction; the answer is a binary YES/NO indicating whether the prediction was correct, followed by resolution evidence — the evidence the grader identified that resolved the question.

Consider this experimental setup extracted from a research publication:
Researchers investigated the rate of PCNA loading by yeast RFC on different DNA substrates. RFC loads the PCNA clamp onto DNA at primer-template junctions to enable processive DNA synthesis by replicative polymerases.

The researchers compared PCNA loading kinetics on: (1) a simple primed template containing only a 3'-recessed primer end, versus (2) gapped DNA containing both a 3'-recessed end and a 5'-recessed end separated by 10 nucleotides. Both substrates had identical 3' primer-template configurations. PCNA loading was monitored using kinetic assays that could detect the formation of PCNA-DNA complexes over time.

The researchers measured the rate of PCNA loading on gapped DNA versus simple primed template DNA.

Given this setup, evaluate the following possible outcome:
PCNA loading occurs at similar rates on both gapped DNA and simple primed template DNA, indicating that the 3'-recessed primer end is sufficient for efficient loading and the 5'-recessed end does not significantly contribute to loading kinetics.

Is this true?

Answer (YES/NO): NO